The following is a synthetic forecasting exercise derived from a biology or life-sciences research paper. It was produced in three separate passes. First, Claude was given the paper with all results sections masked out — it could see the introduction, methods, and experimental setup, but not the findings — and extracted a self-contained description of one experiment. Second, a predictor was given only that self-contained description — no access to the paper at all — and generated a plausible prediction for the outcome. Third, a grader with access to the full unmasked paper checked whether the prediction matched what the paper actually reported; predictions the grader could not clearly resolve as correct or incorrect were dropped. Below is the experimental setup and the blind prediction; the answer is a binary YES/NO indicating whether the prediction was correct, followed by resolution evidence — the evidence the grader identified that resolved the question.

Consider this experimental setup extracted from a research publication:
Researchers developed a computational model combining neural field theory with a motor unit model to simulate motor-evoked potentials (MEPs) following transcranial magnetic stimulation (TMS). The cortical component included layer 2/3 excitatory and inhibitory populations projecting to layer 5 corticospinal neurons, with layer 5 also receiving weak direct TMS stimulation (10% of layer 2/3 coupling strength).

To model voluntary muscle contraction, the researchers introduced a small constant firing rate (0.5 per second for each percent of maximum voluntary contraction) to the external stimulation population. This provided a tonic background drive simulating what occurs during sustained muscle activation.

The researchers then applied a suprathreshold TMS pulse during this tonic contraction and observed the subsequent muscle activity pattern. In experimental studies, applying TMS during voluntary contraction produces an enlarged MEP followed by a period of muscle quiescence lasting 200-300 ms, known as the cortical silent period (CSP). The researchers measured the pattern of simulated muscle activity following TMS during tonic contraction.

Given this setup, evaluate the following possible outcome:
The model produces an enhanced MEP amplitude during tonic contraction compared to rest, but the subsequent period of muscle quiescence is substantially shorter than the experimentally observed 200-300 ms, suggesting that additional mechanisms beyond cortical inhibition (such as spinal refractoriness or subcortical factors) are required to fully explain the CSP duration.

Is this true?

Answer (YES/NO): NO